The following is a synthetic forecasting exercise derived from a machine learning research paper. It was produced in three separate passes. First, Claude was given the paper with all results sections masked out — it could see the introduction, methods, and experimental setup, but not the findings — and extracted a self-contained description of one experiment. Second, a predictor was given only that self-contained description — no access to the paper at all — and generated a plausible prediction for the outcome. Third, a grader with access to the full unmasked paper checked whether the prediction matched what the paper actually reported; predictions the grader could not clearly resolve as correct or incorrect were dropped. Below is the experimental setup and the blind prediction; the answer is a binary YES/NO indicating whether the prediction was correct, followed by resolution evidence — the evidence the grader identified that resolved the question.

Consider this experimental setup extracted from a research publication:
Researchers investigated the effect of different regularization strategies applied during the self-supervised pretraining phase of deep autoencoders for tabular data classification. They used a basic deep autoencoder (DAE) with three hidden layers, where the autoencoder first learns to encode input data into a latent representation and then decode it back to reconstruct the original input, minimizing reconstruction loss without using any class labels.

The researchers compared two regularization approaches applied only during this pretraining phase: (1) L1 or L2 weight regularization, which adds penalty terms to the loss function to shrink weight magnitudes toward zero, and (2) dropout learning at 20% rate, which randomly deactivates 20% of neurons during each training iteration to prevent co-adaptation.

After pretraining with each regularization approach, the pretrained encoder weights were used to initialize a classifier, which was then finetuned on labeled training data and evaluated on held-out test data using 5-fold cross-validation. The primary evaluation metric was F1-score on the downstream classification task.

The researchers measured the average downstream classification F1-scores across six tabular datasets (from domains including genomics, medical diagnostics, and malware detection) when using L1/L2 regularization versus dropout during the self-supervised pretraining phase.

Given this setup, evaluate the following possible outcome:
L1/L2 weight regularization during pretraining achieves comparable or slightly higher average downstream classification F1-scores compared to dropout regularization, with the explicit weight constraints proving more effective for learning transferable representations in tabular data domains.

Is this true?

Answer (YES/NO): NO